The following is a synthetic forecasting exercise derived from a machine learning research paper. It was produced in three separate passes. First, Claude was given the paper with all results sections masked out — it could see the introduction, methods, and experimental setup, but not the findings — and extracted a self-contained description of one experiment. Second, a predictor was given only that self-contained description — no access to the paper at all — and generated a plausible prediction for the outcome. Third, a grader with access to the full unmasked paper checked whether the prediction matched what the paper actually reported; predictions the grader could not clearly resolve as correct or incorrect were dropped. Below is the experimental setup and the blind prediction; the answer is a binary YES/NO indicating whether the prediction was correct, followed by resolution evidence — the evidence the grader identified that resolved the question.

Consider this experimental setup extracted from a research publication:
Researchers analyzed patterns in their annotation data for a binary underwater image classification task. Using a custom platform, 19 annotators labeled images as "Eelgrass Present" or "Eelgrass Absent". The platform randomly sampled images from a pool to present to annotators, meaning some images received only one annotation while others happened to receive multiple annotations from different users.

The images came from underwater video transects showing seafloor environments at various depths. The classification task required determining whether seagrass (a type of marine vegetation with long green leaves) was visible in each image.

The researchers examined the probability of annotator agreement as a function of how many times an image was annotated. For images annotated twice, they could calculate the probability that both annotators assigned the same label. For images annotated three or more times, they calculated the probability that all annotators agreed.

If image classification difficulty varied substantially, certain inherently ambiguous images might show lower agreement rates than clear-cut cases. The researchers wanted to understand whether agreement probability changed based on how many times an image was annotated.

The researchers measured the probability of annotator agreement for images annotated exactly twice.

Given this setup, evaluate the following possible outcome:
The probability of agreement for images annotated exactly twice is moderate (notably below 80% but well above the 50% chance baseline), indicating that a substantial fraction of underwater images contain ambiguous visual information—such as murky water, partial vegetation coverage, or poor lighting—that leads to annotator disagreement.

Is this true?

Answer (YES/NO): NO